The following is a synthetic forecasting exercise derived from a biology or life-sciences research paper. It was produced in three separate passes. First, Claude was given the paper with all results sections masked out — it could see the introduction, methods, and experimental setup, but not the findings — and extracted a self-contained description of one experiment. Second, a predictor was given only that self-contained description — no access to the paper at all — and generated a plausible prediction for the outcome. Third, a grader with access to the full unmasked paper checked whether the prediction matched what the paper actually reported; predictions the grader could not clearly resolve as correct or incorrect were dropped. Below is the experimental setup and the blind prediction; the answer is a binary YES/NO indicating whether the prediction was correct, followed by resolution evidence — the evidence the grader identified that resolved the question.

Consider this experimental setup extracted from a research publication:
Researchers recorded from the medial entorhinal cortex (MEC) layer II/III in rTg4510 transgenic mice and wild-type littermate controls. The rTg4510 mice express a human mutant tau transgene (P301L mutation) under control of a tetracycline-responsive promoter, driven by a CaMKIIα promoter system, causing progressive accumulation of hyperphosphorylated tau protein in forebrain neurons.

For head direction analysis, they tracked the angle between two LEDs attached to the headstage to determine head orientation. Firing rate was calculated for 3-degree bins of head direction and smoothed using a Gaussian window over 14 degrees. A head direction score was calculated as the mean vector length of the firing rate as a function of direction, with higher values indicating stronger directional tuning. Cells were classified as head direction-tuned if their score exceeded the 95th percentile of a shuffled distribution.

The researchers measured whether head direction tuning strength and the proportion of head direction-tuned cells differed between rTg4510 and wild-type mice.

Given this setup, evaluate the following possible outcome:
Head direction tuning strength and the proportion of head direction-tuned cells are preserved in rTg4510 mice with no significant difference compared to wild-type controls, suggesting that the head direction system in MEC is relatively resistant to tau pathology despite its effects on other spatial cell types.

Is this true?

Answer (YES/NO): NO